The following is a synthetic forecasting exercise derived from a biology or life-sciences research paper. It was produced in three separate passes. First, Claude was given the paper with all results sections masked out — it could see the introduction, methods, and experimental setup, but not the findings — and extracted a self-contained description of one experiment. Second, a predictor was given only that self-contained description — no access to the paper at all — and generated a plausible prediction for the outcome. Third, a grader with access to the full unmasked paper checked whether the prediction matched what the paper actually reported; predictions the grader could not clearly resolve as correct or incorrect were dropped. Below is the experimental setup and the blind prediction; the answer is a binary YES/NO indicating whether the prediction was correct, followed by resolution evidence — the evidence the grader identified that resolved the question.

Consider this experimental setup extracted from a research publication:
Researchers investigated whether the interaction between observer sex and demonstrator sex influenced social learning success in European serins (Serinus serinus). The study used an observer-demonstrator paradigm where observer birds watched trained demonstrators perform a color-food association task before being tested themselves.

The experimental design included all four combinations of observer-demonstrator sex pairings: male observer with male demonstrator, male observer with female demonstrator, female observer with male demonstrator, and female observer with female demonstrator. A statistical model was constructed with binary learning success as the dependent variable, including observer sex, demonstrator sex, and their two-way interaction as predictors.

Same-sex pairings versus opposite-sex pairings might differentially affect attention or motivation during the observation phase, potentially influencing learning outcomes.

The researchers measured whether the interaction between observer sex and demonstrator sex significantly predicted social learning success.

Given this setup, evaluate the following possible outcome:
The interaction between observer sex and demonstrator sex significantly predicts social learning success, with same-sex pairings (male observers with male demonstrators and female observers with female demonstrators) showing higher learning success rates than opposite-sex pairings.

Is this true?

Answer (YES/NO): NO